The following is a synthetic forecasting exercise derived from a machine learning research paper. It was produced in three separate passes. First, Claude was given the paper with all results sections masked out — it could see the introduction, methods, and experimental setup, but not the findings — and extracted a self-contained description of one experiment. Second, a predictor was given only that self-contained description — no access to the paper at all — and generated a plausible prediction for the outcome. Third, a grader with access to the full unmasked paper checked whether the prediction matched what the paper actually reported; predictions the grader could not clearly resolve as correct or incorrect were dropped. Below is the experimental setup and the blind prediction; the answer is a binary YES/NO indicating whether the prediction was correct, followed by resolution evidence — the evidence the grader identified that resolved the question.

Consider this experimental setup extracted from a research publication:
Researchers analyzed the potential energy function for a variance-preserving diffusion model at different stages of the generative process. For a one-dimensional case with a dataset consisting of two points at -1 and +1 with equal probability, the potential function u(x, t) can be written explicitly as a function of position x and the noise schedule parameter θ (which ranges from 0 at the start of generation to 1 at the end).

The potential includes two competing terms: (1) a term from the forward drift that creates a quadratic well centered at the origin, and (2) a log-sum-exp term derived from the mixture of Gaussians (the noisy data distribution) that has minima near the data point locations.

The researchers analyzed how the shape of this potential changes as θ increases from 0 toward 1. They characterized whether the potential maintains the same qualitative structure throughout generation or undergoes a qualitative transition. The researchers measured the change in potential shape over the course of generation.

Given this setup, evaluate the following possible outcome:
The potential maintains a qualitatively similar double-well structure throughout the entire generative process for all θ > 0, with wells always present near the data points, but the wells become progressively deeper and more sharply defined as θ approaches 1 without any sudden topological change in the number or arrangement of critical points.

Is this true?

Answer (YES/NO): NO